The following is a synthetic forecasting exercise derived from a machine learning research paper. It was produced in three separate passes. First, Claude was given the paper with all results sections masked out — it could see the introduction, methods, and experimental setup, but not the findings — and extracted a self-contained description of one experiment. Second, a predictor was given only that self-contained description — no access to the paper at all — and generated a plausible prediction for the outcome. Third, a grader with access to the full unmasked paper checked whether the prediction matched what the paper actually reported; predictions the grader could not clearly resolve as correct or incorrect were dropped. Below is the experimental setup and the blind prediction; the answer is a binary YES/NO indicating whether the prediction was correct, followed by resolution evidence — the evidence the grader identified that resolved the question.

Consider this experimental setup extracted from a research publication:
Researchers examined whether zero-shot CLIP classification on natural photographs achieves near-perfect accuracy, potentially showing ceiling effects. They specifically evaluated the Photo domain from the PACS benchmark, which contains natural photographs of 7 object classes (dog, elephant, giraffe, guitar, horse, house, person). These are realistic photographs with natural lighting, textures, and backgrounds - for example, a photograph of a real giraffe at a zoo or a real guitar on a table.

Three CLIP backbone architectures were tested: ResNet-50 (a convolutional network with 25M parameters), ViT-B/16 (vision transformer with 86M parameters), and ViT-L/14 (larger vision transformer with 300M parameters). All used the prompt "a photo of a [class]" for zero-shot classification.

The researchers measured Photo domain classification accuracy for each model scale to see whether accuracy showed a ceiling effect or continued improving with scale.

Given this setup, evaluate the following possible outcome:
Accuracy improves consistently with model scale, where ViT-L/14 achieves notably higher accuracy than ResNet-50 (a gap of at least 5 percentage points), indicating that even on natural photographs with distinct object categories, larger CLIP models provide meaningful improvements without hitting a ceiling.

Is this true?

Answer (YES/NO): NO